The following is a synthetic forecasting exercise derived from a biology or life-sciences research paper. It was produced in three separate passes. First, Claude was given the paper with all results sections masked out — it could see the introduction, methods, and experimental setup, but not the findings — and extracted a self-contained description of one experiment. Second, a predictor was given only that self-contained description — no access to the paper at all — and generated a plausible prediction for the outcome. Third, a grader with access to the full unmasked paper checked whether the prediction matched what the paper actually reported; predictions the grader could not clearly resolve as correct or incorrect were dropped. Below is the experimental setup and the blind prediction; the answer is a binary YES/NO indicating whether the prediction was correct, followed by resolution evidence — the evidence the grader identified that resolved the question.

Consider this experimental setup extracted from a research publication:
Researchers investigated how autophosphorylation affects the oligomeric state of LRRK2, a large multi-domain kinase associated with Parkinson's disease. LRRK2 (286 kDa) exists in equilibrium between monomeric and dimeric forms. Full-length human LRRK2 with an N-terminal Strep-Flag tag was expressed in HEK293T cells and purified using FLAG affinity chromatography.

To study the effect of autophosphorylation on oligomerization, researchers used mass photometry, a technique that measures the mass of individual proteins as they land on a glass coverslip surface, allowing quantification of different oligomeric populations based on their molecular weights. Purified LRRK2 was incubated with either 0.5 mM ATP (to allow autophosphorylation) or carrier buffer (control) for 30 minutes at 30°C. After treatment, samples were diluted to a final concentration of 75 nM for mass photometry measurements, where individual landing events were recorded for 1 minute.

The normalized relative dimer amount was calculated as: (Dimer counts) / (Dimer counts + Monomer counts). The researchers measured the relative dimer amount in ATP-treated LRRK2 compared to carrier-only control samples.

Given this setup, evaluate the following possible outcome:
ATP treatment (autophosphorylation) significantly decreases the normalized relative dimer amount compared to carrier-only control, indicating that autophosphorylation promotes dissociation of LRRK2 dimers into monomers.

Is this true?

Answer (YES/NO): YES